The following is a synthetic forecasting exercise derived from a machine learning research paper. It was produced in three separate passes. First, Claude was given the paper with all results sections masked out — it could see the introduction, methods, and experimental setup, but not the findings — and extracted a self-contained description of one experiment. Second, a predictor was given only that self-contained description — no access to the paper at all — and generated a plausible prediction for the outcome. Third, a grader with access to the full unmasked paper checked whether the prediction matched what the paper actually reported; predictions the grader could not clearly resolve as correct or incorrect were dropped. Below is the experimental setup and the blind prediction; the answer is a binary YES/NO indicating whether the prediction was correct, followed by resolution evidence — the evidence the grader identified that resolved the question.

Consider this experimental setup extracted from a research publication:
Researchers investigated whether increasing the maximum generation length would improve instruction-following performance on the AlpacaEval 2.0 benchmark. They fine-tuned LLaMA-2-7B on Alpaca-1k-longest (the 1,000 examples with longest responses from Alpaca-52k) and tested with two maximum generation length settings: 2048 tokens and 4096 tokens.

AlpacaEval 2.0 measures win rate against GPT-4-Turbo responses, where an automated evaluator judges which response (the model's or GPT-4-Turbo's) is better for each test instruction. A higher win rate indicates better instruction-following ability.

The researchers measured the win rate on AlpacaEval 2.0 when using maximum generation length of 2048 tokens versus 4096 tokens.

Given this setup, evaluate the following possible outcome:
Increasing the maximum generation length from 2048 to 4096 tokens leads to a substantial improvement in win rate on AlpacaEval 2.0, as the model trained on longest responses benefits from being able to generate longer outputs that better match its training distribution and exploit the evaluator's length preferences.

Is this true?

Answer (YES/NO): NO